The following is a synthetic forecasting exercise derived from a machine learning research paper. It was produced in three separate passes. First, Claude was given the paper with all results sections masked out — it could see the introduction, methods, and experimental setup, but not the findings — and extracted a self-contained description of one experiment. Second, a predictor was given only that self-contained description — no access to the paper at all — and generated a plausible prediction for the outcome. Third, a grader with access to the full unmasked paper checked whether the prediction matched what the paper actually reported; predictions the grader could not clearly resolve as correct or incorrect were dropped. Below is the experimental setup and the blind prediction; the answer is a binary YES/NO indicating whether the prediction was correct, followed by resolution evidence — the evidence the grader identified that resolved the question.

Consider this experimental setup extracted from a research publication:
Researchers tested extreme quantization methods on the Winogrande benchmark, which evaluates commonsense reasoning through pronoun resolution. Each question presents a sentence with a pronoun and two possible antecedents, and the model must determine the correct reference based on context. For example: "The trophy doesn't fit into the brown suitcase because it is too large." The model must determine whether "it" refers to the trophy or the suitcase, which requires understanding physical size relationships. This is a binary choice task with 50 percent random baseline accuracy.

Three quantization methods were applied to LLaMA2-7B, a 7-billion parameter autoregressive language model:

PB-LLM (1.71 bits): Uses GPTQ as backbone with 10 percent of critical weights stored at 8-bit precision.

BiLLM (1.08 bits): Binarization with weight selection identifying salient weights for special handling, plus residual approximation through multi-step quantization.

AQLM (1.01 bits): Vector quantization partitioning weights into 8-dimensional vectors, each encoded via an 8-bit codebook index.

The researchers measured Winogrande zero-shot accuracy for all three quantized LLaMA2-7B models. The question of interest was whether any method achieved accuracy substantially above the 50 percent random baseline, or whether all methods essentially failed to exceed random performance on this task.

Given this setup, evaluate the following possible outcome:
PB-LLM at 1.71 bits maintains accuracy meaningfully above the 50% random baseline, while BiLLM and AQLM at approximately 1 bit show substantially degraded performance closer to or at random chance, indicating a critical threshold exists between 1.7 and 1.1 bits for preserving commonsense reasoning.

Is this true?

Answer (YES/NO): NO